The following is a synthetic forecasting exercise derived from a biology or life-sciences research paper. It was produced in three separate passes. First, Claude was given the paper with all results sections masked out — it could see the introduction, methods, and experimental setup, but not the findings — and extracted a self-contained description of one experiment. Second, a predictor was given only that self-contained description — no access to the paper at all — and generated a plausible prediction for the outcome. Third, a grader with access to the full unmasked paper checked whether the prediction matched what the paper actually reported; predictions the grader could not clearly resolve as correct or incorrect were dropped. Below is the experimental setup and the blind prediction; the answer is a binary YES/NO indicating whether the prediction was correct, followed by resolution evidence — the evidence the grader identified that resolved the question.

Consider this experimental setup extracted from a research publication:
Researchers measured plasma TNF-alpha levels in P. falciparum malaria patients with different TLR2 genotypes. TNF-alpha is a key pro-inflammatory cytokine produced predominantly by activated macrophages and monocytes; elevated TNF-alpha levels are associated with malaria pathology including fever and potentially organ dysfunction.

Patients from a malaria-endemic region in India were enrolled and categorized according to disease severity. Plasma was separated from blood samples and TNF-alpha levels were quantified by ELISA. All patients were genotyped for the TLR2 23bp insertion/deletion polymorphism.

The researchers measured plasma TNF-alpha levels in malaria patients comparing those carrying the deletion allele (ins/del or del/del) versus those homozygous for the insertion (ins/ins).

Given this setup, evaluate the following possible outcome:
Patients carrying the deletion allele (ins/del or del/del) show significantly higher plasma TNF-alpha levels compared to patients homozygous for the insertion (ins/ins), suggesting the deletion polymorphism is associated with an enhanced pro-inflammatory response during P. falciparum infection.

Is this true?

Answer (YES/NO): YES